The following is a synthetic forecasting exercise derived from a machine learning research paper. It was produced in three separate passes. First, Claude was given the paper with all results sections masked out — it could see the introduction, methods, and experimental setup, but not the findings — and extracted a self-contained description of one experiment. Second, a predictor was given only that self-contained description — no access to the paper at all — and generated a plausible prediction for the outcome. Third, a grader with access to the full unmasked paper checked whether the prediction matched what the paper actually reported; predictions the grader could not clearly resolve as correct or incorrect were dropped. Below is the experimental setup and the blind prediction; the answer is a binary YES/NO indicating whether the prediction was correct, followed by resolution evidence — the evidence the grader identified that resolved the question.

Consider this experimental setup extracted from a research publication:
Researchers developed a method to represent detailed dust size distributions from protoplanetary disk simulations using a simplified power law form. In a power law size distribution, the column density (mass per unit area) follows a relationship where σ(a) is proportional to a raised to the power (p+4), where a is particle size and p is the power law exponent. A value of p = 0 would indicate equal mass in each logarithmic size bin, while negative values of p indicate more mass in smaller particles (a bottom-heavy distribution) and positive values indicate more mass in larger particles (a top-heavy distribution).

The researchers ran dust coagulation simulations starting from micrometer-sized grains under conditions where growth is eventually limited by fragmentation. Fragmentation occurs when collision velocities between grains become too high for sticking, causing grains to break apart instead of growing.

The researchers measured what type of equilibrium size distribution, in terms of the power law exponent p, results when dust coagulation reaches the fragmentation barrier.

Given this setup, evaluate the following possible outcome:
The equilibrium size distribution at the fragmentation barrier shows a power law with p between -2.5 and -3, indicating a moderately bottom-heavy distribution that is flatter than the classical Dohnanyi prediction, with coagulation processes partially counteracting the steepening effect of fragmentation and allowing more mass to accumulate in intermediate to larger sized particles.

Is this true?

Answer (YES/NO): NO